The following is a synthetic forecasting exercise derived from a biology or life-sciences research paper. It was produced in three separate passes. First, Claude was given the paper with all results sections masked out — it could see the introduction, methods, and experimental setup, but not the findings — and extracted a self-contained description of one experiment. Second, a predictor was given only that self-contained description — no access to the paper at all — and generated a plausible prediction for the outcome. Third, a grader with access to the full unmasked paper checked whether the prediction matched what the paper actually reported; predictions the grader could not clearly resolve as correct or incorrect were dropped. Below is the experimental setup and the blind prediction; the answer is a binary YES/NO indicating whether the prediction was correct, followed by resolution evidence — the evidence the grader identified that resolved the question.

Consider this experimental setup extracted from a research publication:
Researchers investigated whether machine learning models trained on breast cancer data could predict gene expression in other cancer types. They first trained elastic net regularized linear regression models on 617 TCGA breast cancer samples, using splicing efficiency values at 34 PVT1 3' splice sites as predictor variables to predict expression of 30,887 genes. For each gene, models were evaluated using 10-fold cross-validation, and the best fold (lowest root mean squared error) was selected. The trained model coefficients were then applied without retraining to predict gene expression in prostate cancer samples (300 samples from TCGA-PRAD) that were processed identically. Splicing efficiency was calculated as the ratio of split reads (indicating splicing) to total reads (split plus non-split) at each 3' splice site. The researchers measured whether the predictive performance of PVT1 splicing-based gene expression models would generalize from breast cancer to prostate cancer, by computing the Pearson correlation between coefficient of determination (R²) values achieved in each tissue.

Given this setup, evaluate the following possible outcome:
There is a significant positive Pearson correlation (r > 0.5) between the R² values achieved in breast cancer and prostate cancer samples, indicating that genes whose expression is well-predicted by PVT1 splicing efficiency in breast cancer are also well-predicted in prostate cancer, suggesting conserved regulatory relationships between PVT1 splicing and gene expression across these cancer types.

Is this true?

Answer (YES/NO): YES